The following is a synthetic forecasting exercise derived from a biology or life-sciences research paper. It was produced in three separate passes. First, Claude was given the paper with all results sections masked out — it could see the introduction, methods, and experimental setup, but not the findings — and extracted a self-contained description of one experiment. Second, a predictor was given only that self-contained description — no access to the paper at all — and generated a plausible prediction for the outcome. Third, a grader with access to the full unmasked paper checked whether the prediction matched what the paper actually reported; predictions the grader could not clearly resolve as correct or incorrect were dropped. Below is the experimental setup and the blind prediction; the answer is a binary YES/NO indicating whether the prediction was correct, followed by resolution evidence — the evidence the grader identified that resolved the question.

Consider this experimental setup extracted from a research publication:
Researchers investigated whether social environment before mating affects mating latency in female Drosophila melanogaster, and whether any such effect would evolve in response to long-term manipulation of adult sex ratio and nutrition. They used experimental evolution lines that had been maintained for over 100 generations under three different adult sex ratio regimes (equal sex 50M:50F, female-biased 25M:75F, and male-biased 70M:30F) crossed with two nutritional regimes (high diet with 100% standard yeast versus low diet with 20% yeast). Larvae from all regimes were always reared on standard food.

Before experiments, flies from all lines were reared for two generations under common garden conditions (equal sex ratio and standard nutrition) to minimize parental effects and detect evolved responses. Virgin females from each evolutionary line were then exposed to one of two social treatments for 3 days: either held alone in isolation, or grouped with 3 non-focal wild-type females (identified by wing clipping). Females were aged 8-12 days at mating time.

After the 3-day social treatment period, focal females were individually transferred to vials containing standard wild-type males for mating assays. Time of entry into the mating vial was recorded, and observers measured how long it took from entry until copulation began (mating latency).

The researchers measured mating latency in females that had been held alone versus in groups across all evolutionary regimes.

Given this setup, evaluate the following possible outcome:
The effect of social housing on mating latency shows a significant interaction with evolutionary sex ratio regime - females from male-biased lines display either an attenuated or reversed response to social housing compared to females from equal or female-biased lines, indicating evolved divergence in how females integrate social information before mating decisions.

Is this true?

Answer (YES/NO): NO